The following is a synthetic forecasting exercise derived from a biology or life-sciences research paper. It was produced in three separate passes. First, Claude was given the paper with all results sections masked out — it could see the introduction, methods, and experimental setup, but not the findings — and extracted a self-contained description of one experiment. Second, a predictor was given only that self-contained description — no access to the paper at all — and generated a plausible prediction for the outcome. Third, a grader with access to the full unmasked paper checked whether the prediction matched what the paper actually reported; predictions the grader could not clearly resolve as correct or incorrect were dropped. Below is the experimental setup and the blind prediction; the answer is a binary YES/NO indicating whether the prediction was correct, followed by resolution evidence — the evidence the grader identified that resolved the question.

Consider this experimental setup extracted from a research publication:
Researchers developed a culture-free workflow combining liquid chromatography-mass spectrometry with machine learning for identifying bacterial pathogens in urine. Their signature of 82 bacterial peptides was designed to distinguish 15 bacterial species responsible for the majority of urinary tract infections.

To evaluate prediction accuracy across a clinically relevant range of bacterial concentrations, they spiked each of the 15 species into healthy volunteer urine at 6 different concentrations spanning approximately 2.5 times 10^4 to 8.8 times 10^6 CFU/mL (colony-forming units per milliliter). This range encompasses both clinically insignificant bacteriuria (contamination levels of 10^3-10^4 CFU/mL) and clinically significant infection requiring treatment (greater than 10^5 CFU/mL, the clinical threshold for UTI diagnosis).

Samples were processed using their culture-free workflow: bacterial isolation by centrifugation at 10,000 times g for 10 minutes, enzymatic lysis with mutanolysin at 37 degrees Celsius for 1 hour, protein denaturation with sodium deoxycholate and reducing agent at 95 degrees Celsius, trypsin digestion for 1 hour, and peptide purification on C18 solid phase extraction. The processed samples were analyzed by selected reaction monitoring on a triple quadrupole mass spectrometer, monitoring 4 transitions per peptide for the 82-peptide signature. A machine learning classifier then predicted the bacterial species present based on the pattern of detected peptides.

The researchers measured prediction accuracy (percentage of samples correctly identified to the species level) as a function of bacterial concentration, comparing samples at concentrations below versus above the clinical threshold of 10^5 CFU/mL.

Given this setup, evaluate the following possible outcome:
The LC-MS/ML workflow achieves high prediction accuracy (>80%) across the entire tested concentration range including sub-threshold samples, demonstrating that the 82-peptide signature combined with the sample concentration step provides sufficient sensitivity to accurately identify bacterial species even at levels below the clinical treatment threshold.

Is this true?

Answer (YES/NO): YES